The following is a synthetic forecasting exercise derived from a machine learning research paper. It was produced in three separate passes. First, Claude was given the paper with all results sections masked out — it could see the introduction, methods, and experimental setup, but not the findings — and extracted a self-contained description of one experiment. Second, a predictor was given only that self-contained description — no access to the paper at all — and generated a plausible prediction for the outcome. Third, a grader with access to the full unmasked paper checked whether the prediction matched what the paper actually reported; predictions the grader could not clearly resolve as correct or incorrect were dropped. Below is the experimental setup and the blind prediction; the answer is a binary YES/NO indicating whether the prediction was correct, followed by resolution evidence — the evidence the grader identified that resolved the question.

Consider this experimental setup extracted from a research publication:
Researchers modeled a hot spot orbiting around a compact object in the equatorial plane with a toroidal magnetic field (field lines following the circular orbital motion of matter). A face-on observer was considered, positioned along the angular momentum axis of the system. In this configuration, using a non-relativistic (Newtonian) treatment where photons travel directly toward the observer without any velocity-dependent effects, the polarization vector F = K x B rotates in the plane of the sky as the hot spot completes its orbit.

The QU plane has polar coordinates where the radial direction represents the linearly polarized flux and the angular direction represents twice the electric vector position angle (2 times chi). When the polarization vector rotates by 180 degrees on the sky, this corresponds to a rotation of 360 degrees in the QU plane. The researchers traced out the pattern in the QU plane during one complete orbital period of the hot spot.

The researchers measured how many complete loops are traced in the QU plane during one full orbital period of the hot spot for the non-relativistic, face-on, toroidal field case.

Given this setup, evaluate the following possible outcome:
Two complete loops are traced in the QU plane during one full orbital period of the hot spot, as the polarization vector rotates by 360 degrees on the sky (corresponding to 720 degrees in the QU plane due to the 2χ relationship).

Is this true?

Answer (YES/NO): YES